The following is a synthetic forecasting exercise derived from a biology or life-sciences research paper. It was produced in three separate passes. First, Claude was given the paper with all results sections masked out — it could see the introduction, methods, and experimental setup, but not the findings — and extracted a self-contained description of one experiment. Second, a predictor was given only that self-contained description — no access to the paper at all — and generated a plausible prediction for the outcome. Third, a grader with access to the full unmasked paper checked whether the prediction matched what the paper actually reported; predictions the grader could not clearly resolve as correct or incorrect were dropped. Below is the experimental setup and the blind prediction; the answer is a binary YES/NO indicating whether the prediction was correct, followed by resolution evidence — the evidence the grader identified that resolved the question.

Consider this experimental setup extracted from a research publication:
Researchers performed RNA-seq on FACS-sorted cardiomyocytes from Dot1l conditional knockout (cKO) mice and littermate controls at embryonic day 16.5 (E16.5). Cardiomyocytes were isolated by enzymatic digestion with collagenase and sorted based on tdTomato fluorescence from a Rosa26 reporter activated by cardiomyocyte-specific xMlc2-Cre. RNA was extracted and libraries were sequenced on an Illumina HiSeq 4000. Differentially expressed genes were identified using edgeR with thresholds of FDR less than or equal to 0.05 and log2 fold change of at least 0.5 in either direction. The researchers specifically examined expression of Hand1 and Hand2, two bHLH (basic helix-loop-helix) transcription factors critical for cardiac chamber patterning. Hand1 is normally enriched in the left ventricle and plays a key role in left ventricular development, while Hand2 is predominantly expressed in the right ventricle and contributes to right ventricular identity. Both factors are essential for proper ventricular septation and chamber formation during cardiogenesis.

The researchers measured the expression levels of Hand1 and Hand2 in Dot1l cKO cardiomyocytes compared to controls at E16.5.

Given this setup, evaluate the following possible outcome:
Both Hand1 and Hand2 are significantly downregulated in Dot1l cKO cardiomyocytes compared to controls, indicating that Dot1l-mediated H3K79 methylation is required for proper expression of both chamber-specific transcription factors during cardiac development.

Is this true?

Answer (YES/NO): NO